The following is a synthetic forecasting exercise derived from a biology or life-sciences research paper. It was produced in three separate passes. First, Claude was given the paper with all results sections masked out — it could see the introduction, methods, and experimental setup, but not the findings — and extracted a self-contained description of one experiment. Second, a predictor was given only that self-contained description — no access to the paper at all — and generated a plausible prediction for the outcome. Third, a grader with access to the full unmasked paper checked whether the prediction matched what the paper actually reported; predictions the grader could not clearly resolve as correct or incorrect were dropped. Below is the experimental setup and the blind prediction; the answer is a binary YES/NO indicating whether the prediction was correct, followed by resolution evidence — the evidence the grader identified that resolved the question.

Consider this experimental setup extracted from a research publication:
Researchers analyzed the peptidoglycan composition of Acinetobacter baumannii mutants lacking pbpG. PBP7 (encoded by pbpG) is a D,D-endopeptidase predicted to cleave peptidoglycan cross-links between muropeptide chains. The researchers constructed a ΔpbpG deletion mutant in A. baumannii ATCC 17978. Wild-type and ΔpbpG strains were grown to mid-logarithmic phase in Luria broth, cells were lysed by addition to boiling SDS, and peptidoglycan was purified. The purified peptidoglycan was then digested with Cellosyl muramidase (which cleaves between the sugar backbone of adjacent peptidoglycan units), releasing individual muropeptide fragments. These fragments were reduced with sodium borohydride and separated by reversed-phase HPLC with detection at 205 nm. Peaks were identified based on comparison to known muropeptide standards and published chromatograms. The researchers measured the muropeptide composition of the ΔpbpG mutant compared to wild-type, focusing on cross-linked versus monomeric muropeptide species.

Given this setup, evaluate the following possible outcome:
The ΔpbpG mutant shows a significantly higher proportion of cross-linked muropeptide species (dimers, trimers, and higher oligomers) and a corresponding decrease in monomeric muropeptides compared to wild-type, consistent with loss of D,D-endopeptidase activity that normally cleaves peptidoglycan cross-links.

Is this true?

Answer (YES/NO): NO